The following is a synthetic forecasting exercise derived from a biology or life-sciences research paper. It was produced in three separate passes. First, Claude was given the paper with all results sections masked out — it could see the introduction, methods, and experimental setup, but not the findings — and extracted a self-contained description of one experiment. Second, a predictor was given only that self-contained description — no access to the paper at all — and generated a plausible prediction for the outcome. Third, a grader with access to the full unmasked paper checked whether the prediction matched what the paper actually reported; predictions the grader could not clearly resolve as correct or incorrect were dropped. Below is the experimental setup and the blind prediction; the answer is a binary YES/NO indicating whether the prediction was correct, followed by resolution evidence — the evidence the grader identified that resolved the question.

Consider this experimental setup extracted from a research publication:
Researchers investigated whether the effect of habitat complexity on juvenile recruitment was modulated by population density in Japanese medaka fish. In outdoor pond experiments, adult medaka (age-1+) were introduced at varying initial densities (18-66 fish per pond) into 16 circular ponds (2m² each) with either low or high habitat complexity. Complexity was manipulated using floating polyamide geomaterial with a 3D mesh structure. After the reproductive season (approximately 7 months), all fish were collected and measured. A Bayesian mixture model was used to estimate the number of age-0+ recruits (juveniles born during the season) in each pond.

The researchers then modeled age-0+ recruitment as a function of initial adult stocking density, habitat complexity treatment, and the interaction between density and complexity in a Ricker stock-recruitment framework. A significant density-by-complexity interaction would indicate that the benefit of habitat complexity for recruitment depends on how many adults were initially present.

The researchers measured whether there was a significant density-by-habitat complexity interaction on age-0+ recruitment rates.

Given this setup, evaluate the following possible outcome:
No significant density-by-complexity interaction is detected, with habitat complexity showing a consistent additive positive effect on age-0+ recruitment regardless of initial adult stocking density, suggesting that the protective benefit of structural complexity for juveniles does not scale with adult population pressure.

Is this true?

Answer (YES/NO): NO